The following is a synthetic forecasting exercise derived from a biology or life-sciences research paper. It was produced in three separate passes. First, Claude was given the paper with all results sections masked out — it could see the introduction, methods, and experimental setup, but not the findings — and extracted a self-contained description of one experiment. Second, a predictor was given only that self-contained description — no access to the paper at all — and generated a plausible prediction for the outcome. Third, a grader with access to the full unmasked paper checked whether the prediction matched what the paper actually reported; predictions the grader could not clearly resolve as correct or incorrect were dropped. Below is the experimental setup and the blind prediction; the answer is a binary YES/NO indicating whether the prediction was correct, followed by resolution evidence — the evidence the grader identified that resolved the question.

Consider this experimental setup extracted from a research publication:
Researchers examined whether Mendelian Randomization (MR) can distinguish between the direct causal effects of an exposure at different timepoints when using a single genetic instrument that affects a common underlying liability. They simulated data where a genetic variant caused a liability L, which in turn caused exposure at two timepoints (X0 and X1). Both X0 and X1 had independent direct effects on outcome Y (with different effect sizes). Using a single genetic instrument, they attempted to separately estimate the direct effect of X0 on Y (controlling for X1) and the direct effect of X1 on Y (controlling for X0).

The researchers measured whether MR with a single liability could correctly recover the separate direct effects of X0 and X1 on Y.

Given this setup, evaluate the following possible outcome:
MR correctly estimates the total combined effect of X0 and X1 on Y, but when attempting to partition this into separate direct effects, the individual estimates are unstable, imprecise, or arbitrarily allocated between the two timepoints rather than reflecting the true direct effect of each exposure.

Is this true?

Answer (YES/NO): NO